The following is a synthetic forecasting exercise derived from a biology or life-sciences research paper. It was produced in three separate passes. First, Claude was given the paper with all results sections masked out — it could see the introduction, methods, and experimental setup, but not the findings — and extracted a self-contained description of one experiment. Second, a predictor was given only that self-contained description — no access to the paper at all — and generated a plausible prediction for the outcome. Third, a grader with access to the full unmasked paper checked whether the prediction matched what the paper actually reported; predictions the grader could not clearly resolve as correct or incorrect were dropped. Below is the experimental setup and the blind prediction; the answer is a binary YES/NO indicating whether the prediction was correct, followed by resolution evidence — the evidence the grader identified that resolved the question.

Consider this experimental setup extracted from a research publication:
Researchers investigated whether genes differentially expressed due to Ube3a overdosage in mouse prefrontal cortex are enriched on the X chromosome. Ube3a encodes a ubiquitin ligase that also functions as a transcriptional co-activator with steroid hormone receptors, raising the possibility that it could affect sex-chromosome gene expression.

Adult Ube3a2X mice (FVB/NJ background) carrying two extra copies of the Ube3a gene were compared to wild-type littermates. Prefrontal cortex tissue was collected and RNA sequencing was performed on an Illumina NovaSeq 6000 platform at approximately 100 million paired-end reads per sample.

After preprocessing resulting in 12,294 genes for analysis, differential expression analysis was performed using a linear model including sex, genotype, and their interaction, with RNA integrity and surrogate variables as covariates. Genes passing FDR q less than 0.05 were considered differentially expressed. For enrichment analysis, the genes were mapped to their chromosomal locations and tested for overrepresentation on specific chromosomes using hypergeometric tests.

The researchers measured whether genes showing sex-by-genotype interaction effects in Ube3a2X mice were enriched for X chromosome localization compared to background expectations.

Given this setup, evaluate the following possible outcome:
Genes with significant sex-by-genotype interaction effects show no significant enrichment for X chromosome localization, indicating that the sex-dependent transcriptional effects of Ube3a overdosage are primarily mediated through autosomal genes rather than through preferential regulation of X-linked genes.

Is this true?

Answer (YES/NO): NO